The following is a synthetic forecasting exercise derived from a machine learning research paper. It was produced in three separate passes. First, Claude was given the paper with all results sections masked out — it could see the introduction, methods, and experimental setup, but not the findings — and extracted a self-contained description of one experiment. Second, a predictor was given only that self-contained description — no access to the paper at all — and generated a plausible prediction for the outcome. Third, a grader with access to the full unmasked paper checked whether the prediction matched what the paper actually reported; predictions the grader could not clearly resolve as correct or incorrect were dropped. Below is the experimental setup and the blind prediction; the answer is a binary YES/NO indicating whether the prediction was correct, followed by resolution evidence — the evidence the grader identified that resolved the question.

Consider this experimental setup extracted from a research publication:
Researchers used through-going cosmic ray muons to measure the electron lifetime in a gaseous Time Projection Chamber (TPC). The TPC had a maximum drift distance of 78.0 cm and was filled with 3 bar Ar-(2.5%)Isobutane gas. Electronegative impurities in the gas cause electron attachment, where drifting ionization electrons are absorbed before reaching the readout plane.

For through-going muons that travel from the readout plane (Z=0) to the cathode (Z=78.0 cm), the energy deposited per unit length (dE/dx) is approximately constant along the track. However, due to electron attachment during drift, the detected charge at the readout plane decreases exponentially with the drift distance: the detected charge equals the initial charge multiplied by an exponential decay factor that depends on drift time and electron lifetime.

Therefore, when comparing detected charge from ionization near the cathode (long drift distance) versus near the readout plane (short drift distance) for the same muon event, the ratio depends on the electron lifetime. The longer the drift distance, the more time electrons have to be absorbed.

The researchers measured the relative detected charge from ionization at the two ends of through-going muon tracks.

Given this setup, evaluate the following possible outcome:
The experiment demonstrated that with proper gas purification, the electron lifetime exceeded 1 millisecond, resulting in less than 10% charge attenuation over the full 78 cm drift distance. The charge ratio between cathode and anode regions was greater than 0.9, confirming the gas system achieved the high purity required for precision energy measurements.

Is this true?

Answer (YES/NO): NO